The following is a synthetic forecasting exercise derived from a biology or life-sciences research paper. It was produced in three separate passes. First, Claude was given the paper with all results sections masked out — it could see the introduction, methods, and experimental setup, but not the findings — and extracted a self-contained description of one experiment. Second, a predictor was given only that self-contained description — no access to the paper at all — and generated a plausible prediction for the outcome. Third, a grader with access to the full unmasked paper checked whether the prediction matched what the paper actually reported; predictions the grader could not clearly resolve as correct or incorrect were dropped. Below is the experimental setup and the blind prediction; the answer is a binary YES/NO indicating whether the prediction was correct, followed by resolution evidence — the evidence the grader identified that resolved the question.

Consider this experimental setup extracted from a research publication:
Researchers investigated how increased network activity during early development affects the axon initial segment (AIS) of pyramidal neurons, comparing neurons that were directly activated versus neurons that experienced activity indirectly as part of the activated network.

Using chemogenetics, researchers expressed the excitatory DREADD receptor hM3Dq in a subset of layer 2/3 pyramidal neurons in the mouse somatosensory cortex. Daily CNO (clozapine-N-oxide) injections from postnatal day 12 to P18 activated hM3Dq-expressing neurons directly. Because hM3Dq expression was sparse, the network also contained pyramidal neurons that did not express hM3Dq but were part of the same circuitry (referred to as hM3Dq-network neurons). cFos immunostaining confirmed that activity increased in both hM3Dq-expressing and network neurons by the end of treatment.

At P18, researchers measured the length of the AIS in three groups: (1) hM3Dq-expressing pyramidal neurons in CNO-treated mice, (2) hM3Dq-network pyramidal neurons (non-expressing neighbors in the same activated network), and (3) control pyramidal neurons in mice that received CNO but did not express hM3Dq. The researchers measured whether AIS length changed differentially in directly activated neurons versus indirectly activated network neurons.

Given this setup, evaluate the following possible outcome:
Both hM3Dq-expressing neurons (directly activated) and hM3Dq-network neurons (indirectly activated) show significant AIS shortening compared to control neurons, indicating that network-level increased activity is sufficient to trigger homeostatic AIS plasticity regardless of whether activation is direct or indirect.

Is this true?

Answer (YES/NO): NO